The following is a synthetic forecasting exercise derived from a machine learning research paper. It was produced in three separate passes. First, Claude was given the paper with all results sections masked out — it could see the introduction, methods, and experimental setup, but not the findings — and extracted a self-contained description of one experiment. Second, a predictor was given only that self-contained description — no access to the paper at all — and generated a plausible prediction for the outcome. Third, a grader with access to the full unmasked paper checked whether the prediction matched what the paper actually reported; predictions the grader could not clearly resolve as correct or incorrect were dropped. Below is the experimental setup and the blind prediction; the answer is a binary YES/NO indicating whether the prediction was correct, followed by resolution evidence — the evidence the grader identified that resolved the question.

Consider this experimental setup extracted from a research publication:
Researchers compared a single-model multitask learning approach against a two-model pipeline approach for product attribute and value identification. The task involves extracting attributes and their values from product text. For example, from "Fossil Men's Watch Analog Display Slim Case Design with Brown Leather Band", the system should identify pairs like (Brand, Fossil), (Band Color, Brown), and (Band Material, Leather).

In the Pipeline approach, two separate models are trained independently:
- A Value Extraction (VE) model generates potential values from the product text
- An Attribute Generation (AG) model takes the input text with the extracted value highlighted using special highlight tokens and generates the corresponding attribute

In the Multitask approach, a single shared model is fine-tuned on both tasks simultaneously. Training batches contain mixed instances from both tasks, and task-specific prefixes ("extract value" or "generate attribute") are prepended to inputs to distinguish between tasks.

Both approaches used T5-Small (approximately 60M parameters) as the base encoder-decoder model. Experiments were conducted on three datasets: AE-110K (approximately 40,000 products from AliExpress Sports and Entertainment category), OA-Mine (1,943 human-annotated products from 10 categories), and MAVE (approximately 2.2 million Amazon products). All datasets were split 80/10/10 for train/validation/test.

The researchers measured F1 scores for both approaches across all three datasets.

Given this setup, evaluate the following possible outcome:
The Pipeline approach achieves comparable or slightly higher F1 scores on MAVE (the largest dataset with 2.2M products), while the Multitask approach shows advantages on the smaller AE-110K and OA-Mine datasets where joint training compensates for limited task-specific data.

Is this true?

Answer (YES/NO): NO